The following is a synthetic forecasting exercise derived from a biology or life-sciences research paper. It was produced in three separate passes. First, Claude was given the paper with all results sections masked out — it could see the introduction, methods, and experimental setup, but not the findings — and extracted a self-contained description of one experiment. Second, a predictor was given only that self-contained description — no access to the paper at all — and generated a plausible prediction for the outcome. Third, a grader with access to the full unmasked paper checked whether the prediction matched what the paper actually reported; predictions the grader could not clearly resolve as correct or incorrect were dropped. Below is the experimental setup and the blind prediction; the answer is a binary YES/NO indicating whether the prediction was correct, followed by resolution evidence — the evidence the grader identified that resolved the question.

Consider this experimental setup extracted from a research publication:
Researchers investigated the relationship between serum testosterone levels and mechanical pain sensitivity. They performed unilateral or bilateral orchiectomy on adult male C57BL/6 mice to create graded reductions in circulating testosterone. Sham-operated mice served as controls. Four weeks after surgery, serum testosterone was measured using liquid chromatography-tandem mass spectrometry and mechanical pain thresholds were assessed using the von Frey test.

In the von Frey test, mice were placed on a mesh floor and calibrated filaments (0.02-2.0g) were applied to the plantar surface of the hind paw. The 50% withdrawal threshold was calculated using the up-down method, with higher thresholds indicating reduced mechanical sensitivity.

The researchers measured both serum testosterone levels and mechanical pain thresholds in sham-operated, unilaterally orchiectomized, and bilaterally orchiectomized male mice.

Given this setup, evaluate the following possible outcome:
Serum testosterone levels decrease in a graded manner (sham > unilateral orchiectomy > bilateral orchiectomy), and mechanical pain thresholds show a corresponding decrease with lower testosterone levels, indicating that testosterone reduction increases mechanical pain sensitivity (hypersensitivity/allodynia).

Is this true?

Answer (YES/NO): YES